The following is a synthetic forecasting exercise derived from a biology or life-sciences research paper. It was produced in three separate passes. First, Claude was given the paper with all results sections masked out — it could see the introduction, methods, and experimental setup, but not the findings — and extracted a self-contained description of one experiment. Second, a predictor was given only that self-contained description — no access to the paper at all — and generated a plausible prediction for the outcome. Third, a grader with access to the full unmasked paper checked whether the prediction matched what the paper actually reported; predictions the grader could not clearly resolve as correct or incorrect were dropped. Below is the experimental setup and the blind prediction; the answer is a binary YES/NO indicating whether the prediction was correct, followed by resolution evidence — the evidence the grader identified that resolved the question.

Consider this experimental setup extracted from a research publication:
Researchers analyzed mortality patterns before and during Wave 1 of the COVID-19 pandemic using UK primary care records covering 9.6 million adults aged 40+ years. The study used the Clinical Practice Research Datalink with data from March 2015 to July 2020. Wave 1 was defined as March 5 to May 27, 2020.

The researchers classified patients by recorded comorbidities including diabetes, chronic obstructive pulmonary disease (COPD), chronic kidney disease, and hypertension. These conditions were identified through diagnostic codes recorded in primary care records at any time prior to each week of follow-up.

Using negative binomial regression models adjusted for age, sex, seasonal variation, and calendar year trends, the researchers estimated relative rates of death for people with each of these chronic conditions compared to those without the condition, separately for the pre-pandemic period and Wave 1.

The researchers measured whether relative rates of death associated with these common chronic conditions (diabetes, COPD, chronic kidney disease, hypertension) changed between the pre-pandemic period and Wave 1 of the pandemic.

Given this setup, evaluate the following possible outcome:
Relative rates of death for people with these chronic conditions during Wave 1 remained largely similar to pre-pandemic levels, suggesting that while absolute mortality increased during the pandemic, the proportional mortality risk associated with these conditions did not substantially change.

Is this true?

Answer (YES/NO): YES